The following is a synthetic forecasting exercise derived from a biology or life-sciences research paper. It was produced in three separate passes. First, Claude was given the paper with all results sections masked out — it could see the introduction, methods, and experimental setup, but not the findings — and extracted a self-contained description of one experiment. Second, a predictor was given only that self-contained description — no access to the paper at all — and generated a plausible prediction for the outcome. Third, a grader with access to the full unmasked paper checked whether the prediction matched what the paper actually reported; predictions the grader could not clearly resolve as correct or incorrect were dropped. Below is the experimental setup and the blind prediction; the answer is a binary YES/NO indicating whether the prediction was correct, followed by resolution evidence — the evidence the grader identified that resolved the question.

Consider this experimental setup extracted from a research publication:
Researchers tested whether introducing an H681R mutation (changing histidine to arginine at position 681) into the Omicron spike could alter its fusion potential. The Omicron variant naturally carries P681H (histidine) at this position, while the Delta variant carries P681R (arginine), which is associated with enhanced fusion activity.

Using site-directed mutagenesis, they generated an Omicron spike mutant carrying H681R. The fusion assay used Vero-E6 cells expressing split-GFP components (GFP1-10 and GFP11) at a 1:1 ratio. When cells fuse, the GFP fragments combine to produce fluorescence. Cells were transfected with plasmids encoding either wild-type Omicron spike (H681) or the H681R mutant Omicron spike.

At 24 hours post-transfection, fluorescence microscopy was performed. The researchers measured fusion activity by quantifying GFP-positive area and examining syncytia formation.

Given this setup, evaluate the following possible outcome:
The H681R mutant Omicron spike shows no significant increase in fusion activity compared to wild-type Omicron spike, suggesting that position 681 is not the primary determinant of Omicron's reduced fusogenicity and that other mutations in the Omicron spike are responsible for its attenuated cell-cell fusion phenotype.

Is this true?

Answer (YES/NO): NO